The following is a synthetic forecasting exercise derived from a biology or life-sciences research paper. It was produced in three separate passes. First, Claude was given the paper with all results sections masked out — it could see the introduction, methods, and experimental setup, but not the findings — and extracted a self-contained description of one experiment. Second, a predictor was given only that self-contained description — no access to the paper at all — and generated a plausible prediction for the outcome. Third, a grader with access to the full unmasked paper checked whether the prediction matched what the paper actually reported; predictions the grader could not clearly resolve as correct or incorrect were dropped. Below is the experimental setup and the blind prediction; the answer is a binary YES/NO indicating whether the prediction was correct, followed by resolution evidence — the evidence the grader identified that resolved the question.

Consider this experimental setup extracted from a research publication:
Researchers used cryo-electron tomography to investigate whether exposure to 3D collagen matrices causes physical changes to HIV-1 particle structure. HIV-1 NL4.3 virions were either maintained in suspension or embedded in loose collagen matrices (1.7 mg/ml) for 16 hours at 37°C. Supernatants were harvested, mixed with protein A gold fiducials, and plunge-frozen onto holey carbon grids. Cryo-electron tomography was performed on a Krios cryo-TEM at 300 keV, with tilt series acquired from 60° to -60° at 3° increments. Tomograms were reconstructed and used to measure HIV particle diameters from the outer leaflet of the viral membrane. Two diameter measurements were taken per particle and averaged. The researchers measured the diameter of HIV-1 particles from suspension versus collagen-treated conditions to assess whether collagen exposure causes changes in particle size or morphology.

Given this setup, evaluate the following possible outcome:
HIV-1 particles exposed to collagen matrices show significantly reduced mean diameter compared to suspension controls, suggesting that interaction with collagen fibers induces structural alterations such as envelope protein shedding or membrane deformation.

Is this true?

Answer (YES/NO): NO